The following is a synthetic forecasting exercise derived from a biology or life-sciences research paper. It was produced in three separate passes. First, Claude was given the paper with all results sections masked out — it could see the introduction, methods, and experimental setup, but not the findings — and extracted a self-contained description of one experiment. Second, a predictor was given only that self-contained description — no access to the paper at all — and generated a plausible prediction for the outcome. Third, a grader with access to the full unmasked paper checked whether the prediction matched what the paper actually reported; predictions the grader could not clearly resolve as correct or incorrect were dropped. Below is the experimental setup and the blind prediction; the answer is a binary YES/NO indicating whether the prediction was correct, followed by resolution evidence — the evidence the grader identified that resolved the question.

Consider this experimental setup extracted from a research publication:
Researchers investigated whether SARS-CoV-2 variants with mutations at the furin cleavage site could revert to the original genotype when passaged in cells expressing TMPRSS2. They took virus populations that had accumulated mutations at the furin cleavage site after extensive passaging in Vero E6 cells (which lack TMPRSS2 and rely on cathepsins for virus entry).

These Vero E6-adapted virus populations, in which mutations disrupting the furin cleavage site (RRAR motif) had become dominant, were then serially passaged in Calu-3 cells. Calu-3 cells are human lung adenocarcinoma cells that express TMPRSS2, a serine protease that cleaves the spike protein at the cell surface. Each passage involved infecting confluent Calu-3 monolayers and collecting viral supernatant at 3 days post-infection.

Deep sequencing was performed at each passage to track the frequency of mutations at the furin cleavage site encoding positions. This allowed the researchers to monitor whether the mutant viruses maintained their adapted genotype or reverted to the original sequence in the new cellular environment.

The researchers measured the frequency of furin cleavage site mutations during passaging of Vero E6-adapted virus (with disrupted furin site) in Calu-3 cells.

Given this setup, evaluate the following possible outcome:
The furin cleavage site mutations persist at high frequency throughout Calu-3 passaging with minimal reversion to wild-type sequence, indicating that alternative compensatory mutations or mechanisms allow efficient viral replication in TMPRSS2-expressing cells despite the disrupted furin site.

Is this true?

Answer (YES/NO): NO